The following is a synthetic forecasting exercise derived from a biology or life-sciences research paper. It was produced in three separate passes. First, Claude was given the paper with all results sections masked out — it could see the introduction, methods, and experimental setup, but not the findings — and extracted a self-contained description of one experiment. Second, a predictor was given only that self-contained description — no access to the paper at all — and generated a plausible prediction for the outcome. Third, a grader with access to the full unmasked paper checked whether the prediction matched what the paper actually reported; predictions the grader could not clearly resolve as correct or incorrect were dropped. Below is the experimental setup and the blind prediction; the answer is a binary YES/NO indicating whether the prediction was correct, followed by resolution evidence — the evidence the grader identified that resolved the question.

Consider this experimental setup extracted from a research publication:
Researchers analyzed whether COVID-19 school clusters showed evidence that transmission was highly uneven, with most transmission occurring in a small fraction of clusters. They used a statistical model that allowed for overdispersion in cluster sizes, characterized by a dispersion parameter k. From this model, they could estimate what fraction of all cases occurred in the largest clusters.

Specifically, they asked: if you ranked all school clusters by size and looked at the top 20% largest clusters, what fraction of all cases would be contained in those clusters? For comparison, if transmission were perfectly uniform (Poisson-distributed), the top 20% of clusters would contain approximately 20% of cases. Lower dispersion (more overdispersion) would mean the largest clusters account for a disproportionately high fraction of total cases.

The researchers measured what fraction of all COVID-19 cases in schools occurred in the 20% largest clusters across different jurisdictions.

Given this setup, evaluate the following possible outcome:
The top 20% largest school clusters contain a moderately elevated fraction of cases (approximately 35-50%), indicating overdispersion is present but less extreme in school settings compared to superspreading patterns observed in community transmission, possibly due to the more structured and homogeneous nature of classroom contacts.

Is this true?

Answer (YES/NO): NO